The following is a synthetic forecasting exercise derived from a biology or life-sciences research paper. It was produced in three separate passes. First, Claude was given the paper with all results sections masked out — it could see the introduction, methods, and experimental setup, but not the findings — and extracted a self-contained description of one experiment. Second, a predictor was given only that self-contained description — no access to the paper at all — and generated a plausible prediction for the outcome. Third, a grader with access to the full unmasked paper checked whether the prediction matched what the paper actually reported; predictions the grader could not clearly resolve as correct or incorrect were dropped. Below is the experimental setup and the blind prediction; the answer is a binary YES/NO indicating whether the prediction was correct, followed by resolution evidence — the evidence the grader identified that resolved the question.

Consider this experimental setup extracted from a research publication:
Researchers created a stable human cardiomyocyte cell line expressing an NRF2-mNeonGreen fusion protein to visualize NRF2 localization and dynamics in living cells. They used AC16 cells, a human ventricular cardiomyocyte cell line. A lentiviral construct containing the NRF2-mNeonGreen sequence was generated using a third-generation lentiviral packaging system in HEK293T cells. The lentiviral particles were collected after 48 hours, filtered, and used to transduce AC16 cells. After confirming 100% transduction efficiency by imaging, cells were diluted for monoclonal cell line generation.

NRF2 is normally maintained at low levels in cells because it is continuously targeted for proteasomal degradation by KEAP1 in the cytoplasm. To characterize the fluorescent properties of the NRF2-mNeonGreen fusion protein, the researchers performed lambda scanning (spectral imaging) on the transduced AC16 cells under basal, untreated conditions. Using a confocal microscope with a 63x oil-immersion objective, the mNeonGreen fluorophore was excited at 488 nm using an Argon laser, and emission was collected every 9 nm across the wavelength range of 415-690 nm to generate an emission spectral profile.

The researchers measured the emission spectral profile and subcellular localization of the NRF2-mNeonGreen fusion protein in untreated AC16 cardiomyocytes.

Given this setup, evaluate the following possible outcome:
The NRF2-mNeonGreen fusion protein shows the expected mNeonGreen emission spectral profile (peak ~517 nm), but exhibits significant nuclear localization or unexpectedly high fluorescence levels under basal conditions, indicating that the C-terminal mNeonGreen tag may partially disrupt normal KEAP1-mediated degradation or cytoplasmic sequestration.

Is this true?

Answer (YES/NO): YES